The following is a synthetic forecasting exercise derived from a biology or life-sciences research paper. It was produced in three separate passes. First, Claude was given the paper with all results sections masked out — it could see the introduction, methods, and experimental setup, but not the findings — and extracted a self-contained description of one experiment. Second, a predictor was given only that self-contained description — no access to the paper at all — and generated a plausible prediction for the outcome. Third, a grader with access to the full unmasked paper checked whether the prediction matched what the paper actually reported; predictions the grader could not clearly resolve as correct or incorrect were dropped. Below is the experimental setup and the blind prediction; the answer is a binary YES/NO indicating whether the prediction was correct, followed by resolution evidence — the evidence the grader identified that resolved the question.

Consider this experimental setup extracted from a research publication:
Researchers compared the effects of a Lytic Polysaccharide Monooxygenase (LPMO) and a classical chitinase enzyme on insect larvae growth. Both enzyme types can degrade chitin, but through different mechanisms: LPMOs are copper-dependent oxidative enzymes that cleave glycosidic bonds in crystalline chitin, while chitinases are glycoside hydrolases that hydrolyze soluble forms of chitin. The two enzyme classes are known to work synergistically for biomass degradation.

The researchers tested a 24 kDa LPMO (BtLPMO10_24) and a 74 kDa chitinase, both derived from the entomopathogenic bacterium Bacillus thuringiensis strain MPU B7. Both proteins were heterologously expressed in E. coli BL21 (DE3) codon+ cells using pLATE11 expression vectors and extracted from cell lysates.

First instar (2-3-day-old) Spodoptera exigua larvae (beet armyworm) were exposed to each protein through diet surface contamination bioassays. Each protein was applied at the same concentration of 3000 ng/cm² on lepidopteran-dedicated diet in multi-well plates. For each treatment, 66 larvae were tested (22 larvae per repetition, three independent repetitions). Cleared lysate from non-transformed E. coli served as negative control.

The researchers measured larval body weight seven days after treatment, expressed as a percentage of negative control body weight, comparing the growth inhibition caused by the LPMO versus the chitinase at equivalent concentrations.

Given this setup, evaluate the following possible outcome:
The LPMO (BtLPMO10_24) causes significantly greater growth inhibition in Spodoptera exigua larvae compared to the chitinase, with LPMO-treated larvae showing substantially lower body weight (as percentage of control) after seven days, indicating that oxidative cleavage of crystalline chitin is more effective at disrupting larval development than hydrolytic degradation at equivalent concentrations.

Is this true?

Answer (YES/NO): NO